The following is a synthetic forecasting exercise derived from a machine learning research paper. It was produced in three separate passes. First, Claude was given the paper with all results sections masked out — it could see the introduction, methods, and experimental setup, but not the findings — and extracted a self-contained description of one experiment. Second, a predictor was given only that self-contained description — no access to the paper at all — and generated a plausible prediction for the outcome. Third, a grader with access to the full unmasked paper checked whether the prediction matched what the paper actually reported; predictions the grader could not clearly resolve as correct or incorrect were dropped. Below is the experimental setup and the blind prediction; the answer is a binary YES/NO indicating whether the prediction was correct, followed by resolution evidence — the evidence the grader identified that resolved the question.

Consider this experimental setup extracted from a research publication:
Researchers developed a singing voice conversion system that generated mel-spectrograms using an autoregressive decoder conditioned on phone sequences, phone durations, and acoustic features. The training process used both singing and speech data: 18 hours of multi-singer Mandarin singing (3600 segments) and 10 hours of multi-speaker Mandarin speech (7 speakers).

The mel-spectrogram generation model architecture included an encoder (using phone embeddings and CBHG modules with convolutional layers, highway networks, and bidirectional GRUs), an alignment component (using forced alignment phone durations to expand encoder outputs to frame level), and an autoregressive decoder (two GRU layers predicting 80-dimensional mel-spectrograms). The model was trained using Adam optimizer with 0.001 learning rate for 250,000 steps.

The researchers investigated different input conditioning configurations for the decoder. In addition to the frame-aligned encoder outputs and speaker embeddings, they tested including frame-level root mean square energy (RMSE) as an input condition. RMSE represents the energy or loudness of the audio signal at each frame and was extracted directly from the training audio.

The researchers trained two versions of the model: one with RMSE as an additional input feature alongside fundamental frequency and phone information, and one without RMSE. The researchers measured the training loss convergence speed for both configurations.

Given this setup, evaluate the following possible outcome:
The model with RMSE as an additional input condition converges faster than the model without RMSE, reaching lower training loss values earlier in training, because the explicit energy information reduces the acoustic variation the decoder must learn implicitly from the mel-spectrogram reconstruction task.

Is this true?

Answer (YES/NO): YES